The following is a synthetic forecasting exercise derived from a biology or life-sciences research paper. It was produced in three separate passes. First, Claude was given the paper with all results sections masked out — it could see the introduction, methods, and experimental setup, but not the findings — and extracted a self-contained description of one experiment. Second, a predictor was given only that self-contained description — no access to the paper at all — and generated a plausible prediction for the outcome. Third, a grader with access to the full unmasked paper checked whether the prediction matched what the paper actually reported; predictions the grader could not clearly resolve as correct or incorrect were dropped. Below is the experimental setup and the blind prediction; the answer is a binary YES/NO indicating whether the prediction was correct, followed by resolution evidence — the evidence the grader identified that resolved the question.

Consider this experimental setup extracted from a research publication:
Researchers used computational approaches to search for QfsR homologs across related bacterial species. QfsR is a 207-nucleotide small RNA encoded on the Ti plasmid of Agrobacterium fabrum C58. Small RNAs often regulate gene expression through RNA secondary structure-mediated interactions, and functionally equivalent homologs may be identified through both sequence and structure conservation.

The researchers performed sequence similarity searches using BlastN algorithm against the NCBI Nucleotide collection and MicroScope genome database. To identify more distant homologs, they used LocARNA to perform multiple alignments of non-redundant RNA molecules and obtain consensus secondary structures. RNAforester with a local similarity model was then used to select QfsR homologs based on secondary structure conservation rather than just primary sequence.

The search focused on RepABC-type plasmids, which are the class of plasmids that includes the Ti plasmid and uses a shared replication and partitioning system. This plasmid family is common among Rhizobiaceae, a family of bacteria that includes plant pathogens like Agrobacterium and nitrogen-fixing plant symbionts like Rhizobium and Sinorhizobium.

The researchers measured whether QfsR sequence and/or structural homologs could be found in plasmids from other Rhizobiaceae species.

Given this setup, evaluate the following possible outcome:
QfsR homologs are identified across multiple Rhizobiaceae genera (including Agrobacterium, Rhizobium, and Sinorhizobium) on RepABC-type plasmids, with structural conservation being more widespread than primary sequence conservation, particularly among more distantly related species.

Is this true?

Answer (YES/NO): YES